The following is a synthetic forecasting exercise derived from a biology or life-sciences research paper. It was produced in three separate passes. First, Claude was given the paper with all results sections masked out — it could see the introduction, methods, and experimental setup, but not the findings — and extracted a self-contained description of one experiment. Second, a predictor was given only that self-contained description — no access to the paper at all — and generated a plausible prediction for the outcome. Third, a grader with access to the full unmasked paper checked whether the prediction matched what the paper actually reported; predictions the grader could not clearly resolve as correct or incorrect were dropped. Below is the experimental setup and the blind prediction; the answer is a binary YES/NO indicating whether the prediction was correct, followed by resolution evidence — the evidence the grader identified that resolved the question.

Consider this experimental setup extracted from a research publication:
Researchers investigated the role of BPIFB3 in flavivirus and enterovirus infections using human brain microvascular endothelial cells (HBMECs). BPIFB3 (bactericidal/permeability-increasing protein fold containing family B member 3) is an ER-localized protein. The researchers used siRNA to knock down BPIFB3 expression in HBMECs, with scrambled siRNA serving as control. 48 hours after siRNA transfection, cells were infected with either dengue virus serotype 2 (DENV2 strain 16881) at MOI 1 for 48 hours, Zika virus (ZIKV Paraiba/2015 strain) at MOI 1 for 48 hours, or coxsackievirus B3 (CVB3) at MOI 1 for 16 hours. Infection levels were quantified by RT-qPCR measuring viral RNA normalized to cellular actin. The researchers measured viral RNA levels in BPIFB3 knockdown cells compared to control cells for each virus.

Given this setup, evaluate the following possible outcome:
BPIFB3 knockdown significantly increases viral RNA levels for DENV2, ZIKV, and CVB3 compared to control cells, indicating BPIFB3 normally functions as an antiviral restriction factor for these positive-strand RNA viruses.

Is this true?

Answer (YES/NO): NO